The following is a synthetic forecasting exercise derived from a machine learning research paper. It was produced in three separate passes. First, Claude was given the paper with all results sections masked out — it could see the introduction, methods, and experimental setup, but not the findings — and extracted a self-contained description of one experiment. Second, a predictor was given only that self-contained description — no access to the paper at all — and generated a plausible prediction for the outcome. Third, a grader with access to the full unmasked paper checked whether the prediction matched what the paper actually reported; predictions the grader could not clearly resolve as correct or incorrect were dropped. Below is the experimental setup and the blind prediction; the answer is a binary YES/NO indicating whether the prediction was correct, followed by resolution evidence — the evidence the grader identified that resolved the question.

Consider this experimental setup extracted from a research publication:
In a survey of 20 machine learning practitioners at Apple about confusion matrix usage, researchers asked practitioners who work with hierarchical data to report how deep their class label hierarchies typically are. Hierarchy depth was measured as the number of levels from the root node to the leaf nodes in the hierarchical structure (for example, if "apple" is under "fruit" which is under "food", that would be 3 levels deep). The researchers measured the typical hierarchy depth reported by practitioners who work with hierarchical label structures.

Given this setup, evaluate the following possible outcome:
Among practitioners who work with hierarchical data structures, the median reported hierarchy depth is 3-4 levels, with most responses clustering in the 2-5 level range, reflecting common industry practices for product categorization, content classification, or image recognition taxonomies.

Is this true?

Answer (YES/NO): NO